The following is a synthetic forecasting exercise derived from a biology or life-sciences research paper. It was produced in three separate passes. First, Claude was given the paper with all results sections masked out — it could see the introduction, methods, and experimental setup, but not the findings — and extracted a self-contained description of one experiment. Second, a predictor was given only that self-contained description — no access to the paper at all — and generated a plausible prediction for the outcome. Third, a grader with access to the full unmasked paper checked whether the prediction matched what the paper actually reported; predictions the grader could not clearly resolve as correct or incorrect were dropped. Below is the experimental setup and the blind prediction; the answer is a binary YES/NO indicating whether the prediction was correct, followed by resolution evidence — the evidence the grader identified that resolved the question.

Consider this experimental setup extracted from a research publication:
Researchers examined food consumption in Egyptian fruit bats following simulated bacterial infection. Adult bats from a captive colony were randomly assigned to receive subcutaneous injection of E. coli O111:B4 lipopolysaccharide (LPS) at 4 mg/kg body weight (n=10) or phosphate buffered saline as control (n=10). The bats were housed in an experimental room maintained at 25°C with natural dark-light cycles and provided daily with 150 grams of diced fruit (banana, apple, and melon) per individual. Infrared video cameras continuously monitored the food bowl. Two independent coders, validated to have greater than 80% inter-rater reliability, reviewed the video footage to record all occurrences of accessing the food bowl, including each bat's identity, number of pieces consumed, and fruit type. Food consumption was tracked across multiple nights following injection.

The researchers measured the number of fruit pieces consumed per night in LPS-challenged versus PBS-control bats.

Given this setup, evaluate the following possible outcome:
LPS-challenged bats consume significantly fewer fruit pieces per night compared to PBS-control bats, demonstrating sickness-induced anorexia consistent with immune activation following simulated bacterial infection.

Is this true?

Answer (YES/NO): YES